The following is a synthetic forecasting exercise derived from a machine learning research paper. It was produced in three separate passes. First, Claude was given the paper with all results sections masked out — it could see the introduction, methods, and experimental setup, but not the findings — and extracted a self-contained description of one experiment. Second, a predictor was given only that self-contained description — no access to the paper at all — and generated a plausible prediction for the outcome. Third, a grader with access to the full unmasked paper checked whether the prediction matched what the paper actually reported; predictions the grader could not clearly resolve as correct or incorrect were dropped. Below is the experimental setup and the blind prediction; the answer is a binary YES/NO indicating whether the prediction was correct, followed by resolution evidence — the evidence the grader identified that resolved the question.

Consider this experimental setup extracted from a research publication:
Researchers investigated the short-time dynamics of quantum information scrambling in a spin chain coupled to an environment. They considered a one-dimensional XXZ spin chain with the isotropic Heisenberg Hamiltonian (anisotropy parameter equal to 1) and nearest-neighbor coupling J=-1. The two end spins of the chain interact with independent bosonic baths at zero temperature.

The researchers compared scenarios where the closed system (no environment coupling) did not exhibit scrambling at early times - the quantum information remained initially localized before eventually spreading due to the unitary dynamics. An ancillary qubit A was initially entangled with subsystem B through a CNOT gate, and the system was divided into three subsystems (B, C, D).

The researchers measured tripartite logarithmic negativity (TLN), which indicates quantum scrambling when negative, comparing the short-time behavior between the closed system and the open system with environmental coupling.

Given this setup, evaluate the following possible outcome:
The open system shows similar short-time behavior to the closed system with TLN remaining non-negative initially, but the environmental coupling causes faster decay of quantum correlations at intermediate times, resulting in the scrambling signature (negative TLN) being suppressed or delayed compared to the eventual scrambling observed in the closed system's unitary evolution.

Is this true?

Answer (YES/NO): NO